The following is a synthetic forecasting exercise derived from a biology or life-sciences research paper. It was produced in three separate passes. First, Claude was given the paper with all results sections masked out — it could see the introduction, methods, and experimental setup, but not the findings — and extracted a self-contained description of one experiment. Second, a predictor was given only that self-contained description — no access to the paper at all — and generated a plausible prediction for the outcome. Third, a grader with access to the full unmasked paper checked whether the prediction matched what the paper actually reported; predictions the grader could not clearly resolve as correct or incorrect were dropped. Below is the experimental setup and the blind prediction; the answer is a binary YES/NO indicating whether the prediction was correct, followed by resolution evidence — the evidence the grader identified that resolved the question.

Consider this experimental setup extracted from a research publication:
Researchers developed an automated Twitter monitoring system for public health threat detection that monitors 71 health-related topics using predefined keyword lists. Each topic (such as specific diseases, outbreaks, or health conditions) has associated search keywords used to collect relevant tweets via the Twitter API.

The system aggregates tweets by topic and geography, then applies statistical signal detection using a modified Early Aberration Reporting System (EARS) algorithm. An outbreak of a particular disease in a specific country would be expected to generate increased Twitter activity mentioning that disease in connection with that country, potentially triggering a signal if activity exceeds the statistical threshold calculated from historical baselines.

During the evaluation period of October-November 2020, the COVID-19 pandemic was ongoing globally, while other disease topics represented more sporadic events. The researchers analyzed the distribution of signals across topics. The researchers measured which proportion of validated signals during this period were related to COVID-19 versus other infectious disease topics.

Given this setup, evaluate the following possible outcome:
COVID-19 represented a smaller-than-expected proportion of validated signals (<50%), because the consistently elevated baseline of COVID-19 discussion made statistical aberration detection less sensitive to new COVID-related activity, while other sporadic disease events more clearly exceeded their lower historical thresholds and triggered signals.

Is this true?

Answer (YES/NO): YES